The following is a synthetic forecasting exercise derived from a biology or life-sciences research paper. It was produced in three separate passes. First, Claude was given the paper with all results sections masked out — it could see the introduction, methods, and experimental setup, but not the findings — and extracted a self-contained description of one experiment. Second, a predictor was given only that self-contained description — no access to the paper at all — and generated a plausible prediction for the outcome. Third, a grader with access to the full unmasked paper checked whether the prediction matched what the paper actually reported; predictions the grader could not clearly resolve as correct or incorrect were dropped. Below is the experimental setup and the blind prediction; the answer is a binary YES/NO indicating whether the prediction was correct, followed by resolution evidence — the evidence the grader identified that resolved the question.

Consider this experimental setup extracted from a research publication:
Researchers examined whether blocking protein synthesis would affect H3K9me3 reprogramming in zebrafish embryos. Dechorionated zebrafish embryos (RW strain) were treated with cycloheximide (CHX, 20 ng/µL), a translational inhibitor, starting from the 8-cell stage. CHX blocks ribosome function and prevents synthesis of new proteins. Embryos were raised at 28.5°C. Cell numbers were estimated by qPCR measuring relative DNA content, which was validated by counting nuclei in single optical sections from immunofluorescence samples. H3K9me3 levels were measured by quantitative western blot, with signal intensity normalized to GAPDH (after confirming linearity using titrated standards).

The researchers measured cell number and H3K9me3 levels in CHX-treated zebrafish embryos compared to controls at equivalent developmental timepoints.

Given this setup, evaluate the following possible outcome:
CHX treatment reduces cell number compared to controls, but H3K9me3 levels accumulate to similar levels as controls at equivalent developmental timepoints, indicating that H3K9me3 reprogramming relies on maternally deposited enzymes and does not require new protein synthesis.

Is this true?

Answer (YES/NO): NO